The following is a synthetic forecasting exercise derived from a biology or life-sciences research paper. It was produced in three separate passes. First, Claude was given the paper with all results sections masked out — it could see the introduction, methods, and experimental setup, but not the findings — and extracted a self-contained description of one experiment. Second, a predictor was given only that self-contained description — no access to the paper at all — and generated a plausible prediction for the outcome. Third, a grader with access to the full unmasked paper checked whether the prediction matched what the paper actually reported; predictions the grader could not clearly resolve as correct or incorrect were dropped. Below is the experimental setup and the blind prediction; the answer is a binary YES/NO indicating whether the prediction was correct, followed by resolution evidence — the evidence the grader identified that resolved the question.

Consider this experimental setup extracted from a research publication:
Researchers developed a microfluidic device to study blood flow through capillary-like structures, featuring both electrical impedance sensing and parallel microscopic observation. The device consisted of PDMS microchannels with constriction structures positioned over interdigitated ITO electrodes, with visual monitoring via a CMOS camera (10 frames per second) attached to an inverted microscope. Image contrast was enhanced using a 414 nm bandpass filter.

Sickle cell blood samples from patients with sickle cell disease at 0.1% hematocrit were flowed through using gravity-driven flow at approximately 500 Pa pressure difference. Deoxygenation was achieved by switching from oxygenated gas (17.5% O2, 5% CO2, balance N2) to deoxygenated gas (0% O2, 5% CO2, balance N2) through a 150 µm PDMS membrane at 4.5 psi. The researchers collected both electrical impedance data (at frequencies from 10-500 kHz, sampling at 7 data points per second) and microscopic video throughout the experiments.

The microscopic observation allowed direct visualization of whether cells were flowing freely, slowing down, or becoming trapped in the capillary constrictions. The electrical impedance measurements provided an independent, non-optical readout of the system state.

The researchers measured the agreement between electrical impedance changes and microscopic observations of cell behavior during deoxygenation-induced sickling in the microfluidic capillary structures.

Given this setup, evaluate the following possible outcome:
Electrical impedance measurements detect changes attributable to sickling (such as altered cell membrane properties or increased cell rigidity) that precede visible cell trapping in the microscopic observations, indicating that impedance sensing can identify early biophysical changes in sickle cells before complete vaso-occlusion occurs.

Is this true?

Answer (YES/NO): NO